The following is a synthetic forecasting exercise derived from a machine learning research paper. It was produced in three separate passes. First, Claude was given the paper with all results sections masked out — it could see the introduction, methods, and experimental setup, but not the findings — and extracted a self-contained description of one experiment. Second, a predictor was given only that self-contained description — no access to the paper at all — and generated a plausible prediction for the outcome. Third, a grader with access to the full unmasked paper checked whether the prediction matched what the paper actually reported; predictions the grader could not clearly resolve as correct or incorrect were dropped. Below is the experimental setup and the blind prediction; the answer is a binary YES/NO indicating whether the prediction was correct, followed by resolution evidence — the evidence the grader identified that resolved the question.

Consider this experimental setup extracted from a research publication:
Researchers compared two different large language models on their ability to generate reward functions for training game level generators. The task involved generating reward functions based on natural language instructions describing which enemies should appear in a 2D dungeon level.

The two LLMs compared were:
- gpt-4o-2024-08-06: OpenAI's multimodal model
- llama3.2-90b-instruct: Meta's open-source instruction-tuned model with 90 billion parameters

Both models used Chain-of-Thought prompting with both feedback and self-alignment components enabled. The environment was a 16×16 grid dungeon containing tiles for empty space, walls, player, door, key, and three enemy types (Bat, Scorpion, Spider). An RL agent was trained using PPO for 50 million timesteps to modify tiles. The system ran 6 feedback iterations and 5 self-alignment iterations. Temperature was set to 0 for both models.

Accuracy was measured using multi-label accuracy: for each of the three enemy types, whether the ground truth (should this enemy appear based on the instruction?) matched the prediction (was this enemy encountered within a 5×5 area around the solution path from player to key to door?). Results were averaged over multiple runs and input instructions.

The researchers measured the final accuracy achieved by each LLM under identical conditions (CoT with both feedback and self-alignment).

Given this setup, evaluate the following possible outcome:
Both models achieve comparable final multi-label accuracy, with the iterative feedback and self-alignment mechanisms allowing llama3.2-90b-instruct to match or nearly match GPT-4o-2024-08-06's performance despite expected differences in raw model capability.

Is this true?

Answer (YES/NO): NO